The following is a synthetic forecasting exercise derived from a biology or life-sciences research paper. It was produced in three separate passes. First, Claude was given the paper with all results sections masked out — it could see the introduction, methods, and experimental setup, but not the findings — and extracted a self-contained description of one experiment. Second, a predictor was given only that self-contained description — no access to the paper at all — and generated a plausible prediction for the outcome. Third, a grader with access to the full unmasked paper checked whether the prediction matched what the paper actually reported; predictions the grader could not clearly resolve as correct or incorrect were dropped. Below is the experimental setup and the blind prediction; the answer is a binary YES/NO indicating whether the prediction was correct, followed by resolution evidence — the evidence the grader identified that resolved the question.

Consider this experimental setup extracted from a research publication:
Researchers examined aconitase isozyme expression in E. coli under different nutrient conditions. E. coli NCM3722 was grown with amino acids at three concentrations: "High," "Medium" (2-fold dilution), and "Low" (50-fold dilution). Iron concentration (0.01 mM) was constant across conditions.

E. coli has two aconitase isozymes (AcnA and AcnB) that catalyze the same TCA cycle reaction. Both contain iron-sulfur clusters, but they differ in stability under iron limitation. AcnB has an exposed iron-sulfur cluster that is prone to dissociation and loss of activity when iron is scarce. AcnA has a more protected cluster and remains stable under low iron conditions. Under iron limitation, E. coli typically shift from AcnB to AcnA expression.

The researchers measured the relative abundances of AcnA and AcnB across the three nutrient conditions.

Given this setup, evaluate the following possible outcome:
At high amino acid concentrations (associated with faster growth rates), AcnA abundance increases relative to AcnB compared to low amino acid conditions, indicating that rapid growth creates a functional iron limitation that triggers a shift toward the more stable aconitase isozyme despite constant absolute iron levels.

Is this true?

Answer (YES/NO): NO